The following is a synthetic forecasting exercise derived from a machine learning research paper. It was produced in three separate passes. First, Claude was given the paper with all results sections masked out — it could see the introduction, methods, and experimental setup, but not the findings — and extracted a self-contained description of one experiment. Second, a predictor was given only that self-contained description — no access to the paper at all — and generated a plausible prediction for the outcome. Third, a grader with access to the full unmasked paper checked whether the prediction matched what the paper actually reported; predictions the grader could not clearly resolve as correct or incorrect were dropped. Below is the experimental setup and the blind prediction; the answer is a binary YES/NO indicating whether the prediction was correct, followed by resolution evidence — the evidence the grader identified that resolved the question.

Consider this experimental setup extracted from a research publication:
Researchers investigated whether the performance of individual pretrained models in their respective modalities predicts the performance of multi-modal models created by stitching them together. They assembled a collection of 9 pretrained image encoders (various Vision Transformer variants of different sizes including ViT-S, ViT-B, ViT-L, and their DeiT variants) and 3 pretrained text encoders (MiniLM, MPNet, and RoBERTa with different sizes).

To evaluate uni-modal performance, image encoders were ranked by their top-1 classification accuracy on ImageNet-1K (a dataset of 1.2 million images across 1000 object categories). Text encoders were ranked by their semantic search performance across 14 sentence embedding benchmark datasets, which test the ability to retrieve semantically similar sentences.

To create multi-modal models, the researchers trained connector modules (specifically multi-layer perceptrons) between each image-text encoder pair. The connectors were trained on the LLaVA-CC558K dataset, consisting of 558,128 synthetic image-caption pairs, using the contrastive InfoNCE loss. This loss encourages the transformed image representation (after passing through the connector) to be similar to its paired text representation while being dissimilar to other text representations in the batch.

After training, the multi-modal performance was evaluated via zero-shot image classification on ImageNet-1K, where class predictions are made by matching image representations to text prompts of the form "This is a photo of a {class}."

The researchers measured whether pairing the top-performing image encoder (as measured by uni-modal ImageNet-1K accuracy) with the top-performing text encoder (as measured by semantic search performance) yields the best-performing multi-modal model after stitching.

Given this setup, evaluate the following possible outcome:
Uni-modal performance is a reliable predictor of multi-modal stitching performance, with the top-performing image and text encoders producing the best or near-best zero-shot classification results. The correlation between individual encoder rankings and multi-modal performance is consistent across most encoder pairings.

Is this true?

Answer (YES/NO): NO